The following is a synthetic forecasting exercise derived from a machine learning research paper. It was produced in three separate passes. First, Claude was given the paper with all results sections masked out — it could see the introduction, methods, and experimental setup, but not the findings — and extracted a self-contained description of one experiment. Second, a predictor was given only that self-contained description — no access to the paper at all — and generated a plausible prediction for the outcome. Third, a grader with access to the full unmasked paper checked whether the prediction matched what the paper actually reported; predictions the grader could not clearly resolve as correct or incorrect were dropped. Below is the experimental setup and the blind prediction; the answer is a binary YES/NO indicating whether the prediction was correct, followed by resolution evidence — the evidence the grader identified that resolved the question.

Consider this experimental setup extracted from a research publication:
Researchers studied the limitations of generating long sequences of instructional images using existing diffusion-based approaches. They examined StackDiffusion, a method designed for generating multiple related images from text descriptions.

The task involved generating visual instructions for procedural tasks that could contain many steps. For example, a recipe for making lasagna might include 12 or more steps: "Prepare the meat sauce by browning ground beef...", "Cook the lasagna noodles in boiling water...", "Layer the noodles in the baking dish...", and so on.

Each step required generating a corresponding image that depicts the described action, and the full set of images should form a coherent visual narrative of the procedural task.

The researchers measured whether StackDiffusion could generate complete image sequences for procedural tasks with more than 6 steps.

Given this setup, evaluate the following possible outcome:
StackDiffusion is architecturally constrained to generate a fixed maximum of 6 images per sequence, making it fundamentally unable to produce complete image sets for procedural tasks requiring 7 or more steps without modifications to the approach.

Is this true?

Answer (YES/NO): YES